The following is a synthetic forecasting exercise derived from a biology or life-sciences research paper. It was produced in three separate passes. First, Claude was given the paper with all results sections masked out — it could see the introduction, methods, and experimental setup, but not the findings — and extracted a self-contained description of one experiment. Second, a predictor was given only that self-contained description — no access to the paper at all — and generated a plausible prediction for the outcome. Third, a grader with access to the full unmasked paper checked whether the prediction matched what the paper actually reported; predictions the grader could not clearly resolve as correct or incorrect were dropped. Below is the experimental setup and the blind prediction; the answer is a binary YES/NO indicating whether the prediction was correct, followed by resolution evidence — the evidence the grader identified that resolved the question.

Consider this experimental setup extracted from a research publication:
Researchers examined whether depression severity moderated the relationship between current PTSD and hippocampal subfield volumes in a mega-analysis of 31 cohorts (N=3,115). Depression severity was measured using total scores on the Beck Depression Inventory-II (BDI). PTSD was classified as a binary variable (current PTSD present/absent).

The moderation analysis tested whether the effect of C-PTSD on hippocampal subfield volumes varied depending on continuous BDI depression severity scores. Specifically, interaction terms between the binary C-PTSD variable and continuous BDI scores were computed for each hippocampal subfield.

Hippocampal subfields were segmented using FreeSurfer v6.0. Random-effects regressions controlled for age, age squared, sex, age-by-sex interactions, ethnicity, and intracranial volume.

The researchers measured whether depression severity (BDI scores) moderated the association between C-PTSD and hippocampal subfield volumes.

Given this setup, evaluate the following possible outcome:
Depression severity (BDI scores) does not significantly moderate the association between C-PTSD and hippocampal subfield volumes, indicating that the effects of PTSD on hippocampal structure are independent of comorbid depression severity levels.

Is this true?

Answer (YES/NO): YES